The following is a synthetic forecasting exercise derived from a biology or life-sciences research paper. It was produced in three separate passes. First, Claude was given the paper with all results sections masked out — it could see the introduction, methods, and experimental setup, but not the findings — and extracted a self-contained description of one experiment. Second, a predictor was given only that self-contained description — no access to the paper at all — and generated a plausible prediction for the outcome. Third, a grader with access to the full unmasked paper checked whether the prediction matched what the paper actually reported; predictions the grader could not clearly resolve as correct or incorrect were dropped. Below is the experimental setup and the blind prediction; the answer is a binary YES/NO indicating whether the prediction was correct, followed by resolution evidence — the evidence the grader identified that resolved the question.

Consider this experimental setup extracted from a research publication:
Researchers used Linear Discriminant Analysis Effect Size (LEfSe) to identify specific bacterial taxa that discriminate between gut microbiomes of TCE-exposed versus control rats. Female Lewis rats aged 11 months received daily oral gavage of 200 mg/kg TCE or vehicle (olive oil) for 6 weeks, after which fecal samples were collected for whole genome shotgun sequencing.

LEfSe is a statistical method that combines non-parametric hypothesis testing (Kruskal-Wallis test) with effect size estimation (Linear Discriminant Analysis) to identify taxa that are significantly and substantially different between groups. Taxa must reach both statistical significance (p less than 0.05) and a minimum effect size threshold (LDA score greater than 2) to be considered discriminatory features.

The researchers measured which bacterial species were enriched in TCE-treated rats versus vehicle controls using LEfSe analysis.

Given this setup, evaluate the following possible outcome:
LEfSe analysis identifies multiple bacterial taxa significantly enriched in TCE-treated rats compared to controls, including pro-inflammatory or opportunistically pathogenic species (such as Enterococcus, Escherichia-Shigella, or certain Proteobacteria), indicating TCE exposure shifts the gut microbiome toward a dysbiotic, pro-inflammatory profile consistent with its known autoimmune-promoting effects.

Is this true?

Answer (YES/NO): YES